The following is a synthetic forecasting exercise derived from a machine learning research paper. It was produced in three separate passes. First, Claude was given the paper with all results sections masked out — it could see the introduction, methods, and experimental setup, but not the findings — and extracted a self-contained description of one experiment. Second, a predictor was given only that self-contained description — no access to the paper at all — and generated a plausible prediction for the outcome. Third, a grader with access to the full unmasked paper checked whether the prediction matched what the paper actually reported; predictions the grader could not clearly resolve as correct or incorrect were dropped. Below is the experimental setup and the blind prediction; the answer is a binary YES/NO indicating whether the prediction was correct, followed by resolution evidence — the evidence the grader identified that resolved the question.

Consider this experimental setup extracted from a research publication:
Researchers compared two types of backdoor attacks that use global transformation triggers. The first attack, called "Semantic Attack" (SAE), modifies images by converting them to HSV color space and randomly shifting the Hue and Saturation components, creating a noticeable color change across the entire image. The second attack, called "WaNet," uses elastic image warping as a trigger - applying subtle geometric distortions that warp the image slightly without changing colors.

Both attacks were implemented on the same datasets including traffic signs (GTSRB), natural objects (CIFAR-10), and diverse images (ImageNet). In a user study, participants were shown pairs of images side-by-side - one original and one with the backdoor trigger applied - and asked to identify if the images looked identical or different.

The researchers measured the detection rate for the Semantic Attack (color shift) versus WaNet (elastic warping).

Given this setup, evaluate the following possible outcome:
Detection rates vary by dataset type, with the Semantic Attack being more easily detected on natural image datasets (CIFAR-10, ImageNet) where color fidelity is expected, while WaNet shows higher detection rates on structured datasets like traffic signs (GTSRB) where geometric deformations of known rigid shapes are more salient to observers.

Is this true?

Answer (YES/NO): NO